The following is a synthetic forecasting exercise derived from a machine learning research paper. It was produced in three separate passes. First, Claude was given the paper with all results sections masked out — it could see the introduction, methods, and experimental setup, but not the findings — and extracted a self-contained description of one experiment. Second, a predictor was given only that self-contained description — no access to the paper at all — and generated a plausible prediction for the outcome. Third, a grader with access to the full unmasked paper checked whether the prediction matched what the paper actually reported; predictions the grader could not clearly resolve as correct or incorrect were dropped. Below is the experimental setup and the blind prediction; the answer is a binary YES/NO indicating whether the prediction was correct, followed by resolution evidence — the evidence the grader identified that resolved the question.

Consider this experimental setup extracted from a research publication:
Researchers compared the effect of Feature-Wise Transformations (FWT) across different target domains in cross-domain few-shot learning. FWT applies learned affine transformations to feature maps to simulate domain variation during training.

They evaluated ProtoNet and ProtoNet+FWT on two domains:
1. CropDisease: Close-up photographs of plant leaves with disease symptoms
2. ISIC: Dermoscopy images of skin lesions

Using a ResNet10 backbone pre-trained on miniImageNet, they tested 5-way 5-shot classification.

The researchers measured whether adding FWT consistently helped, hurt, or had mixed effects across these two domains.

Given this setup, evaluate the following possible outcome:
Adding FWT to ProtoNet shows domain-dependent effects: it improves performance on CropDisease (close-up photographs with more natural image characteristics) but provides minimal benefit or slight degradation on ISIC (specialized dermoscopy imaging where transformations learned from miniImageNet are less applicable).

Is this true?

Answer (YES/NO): NO